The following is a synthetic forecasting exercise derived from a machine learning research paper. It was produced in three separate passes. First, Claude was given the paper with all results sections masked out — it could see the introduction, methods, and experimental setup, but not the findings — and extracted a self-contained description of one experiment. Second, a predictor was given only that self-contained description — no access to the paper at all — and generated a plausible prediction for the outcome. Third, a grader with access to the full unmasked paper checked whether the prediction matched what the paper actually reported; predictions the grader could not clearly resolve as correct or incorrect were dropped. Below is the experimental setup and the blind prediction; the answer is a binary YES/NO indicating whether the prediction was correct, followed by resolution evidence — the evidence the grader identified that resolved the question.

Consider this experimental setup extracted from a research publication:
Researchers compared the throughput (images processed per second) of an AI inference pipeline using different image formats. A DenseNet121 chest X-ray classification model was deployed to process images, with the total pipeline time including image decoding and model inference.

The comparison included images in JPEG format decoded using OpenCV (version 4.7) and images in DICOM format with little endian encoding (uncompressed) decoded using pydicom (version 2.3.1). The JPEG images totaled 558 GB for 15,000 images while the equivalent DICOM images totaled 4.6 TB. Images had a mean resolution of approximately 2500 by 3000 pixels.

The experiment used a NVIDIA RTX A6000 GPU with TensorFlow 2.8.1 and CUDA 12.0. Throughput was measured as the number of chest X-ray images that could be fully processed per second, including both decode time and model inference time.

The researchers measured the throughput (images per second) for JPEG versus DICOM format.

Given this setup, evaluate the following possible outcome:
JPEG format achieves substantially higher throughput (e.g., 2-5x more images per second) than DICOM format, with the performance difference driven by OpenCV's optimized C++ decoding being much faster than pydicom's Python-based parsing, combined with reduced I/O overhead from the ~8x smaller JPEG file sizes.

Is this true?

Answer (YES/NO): YES